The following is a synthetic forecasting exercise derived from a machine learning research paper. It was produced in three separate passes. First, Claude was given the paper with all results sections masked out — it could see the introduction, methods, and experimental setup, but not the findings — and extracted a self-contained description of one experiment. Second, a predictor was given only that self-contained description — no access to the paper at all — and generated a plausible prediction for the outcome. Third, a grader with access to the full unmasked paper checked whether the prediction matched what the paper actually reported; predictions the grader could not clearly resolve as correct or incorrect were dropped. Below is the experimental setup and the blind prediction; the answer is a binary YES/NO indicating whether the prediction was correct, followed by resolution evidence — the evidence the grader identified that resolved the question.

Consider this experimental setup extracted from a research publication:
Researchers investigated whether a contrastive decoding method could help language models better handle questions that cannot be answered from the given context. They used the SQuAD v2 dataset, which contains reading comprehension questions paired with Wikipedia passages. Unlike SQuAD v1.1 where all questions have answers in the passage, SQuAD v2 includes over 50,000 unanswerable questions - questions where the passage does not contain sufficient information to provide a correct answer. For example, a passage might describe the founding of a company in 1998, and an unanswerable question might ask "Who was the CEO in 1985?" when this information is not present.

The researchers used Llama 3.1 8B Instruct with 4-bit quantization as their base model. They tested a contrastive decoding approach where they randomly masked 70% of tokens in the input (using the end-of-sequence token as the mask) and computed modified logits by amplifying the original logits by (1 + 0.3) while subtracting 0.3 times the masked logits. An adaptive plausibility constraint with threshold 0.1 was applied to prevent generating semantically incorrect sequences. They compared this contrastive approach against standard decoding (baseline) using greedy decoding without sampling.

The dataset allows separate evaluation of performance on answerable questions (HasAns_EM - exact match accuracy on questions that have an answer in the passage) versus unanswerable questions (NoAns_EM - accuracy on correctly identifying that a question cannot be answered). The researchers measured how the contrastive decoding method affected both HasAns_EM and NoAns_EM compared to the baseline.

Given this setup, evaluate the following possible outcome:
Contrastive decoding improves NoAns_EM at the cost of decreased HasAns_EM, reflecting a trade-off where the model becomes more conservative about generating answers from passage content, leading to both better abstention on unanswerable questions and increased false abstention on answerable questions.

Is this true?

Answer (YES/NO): YES